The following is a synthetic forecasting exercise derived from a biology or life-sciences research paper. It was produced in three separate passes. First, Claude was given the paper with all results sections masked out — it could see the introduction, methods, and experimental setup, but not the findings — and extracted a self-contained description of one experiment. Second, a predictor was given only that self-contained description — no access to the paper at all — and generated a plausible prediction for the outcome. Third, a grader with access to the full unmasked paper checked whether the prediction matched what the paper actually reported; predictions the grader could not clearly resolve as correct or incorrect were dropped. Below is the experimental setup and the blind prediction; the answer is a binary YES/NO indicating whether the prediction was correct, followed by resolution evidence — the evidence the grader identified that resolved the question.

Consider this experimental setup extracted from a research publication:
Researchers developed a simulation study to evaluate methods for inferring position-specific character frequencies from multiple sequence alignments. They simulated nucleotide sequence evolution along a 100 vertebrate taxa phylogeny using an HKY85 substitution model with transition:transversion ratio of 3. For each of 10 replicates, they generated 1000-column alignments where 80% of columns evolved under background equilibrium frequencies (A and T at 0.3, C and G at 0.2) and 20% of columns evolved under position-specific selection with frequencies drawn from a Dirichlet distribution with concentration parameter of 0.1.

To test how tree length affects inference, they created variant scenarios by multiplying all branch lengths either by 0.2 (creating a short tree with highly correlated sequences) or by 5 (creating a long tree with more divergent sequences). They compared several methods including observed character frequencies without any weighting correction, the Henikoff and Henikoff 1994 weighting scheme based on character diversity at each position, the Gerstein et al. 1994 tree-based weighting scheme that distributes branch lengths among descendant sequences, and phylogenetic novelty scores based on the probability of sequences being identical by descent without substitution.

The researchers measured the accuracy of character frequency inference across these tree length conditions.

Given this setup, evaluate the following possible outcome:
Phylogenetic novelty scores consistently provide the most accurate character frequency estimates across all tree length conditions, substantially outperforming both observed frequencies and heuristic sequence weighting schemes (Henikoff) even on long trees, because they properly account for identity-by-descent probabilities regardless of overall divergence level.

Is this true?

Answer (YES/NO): NO